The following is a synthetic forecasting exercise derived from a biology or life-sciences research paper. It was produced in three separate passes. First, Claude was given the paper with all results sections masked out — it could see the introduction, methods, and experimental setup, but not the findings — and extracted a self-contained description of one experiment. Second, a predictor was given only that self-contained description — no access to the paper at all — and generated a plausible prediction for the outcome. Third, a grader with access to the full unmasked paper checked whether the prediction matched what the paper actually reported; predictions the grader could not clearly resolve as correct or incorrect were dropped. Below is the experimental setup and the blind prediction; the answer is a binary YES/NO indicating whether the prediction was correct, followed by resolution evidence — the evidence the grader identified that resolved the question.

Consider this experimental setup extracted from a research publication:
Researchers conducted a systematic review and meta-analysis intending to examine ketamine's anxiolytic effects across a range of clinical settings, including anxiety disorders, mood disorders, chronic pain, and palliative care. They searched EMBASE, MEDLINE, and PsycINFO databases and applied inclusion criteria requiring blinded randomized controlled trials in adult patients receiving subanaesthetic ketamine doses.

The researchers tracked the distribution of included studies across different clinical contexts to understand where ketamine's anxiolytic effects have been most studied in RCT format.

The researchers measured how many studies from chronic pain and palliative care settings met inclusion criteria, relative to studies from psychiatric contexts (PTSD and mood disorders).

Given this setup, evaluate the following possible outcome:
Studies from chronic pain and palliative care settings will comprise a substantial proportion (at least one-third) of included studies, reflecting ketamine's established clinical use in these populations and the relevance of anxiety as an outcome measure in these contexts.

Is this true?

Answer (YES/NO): NO